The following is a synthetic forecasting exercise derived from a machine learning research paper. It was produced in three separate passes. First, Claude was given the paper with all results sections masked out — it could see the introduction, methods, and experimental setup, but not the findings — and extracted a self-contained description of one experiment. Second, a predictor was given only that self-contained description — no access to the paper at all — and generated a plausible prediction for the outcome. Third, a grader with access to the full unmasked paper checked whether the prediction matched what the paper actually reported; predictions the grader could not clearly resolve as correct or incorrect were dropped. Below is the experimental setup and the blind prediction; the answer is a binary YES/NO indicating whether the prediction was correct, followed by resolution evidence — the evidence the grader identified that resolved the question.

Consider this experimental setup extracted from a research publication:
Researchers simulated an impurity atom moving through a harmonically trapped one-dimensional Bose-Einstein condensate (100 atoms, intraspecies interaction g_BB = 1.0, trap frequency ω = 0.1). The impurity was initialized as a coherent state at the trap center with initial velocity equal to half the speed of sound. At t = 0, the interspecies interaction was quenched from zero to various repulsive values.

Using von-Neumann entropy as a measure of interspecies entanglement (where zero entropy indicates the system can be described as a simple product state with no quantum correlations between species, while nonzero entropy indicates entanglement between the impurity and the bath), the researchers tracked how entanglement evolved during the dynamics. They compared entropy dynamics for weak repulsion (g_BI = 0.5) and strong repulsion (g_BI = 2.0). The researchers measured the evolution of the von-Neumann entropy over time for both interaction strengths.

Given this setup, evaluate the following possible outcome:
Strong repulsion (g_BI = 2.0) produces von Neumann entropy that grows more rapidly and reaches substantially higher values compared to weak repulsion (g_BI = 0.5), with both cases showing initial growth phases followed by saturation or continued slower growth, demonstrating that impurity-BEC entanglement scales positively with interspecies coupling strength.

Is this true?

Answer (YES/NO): YES